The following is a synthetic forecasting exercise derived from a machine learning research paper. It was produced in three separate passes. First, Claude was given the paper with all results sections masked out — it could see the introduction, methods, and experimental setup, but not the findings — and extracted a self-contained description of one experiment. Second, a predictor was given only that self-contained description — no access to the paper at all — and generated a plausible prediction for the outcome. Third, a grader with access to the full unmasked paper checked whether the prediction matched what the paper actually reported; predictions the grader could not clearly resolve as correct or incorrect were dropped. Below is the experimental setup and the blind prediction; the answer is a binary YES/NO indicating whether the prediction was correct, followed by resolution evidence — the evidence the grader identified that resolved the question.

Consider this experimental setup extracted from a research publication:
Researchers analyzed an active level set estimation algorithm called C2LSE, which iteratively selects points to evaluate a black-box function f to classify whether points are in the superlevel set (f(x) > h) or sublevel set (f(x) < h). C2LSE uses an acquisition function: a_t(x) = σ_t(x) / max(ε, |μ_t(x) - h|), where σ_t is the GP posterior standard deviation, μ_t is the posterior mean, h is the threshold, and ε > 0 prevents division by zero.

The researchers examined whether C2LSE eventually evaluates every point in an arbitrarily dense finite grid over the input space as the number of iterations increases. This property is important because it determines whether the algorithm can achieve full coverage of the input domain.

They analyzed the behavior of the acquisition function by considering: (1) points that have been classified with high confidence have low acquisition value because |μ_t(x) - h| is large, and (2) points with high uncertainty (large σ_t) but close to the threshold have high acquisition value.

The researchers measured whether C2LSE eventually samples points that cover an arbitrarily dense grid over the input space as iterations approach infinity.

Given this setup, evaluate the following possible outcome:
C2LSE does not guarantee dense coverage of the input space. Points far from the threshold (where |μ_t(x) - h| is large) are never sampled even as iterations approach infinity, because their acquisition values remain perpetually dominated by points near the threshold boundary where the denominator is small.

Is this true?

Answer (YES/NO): NO